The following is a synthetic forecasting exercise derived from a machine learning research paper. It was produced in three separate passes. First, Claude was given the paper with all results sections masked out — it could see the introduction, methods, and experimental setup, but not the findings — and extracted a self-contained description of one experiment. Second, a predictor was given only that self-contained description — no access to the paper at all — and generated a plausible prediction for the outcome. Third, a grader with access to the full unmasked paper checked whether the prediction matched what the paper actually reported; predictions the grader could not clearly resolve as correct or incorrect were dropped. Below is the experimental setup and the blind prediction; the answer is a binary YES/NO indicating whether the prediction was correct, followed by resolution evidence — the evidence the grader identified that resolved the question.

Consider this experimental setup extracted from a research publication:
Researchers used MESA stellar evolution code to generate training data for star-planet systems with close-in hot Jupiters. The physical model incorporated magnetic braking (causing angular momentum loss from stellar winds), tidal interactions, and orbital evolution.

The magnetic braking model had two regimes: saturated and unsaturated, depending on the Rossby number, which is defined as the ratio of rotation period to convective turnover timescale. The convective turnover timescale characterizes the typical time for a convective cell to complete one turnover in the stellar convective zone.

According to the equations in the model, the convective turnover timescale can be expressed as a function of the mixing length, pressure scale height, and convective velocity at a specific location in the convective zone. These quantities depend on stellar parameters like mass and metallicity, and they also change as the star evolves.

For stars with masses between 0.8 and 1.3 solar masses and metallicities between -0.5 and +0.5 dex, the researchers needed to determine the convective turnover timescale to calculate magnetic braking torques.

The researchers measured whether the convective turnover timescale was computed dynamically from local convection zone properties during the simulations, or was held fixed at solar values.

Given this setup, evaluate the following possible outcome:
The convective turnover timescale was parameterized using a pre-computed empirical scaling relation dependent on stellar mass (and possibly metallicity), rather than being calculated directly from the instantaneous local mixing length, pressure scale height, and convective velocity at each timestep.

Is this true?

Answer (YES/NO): NO